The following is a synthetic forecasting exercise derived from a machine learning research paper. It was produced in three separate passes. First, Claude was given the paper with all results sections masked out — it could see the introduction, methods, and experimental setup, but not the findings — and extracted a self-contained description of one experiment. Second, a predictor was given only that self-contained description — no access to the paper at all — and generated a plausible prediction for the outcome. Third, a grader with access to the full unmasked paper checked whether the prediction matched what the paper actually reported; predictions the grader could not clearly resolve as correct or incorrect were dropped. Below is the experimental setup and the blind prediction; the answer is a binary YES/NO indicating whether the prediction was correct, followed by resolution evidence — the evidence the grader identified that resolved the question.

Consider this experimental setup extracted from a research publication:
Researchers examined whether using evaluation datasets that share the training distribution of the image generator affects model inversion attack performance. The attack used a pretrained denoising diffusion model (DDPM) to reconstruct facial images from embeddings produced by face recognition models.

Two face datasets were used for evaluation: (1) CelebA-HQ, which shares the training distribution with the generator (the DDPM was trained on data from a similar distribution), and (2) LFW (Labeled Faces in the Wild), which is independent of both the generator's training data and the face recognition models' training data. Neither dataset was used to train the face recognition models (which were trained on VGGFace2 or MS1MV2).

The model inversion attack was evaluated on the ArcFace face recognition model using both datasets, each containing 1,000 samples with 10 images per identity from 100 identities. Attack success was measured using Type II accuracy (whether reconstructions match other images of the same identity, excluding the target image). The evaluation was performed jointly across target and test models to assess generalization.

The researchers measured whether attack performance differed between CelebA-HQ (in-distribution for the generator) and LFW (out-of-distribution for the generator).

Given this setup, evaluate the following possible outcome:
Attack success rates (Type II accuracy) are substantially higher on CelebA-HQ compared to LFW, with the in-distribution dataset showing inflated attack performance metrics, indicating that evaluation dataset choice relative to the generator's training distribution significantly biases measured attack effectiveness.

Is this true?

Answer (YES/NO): NO